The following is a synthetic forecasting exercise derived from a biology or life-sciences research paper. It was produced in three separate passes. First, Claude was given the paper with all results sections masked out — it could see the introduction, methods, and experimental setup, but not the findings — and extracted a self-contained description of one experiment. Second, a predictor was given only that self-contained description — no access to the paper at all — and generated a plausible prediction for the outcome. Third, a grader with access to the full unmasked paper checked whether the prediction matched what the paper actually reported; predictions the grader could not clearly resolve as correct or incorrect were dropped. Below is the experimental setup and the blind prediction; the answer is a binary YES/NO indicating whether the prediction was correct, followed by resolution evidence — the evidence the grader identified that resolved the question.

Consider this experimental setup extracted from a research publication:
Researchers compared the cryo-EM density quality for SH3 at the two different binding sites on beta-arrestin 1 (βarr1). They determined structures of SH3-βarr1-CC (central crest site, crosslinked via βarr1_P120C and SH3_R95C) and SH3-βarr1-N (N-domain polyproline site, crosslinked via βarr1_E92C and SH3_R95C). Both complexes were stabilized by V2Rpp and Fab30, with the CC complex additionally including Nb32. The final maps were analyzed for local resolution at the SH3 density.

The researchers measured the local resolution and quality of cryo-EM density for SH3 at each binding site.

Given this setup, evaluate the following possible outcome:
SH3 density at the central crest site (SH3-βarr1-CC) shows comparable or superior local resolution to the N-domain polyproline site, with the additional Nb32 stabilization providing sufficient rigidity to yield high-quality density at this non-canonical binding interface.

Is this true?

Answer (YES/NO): YES